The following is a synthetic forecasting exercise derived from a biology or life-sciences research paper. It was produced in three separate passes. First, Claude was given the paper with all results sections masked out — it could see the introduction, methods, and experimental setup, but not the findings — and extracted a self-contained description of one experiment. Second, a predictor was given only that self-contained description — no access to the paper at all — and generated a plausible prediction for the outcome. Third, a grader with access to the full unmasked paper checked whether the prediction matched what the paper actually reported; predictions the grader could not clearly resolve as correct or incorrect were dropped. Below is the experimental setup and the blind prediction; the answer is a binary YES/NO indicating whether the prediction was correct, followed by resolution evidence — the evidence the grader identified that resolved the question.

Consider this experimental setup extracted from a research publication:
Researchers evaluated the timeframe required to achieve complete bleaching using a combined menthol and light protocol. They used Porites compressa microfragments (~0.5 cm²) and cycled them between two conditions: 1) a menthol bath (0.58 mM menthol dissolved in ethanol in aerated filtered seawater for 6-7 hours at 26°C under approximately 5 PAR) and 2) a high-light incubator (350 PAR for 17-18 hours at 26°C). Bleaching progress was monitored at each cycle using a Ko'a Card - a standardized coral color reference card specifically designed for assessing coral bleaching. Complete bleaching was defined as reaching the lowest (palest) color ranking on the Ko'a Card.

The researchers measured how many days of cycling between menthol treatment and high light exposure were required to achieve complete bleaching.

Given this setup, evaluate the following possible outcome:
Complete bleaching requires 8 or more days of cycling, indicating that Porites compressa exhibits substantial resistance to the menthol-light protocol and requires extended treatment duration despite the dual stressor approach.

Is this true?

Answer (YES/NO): NO